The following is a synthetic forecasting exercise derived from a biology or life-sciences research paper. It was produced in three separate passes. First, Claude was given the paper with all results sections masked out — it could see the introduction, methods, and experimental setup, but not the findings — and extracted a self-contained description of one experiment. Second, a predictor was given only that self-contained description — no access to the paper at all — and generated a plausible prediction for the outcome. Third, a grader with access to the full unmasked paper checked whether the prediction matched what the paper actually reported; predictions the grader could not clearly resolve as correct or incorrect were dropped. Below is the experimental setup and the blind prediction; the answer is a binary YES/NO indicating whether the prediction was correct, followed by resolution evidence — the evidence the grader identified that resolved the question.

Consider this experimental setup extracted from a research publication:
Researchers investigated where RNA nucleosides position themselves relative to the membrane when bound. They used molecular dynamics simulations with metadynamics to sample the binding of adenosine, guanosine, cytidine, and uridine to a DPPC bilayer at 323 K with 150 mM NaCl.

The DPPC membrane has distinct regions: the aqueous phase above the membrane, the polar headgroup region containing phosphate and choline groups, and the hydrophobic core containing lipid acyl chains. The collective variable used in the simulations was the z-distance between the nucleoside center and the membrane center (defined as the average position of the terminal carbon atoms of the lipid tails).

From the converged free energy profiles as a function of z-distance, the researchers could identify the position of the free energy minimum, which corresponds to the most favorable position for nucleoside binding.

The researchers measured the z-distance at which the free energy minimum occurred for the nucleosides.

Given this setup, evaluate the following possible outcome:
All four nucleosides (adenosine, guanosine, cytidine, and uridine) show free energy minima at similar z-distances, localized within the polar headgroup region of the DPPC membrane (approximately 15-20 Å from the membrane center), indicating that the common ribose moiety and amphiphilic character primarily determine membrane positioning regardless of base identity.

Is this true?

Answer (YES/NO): NO